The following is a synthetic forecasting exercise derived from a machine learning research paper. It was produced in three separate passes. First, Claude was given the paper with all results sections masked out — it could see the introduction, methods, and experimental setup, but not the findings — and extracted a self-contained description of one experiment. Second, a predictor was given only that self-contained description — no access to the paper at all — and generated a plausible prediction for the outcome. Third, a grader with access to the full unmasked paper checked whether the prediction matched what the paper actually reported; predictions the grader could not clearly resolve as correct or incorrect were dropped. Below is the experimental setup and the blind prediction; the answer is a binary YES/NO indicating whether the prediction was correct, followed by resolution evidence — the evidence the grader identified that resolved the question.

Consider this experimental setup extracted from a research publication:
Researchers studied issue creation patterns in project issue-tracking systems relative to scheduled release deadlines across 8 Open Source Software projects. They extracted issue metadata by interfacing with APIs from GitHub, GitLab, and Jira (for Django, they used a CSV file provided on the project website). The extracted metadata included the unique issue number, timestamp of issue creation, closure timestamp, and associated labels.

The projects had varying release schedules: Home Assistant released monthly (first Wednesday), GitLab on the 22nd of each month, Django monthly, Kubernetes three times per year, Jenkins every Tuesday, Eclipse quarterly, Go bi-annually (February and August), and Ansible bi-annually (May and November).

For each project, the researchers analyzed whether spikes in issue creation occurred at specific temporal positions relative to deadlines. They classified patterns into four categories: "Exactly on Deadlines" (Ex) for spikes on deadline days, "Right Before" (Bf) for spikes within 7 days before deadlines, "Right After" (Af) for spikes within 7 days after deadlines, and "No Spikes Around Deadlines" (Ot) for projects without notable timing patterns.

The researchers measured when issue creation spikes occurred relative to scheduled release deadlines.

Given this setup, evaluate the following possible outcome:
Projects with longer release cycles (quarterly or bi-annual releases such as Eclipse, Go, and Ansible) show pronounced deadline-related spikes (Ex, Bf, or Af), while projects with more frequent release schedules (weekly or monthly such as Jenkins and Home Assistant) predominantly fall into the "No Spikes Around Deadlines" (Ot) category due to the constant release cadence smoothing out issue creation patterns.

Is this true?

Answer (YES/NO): NO